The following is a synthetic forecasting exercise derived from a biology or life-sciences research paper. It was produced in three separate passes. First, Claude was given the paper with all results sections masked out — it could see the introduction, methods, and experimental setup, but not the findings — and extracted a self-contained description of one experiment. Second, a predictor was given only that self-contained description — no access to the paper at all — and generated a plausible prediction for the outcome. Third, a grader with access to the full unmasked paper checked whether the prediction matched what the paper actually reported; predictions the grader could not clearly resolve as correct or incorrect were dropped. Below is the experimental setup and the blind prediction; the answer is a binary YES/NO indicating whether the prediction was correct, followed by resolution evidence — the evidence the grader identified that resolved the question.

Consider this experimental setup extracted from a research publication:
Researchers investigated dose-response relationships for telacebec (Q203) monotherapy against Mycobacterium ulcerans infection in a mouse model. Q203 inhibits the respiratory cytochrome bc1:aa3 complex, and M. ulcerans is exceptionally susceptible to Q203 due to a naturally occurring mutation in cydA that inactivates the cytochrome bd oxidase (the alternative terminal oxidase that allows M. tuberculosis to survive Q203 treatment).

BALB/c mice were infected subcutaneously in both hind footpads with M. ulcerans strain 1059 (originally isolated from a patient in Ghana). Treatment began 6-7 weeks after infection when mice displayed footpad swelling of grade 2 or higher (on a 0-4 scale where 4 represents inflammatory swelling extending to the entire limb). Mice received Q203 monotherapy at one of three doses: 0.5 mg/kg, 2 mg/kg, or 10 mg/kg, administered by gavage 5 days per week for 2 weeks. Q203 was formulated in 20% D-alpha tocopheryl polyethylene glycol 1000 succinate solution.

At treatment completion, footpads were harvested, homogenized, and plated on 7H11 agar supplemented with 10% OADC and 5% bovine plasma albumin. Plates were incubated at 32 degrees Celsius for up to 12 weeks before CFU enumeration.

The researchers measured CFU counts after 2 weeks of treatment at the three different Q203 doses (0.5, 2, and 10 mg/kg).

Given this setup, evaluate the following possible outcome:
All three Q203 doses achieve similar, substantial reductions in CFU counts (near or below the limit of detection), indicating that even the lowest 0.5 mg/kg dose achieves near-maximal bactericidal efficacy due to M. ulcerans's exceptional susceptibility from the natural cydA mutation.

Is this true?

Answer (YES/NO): NO